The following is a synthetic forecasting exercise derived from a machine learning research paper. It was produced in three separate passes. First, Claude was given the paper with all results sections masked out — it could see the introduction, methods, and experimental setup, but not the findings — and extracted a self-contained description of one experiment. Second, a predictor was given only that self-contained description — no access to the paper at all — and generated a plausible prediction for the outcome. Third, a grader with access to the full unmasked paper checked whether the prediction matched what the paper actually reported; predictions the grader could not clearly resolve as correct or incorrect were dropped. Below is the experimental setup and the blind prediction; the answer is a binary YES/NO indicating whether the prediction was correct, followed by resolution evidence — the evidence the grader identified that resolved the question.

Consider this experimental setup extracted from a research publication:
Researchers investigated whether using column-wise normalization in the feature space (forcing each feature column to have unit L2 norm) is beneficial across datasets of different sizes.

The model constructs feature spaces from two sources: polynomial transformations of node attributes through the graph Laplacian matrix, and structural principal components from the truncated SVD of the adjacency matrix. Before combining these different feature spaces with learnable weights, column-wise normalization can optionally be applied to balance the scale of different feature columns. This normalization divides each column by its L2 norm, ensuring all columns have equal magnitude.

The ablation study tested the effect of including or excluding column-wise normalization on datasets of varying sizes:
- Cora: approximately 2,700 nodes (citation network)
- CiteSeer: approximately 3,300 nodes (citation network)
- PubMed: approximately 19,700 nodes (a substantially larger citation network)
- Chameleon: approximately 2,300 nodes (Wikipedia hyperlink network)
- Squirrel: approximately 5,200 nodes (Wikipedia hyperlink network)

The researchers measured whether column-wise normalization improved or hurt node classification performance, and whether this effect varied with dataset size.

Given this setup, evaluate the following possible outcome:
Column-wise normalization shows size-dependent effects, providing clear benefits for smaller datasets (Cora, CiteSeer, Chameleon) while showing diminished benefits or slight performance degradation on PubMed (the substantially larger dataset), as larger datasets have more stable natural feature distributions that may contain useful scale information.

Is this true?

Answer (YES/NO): YES